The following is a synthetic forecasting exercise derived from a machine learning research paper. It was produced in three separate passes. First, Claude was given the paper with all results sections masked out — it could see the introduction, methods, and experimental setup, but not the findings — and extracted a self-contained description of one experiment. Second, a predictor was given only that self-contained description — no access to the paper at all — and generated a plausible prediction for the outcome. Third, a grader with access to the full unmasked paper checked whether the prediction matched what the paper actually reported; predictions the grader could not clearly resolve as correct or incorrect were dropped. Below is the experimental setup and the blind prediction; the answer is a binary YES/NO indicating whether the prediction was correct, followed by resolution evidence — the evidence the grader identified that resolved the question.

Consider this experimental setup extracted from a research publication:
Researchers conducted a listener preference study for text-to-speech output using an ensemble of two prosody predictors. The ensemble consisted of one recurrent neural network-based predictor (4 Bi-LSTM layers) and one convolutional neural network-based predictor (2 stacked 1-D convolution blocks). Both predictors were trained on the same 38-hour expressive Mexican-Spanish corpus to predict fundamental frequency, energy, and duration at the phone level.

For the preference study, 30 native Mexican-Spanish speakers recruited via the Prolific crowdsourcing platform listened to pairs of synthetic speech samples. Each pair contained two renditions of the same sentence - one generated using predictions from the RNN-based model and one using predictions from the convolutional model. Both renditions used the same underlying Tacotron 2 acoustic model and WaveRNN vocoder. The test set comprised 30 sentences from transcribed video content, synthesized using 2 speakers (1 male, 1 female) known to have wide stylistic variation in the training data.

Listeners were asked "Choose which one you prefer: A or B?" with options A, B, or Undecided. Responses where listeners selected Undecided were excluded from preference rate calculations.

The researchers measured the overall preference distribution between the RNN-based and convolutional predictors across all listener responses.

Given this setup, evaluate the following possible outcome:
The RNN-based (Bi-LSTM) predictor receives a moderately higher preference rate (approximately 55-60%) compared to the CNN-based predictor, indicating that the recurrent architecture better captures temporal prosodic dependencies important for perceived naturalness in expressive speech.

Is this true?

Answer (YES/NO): NO